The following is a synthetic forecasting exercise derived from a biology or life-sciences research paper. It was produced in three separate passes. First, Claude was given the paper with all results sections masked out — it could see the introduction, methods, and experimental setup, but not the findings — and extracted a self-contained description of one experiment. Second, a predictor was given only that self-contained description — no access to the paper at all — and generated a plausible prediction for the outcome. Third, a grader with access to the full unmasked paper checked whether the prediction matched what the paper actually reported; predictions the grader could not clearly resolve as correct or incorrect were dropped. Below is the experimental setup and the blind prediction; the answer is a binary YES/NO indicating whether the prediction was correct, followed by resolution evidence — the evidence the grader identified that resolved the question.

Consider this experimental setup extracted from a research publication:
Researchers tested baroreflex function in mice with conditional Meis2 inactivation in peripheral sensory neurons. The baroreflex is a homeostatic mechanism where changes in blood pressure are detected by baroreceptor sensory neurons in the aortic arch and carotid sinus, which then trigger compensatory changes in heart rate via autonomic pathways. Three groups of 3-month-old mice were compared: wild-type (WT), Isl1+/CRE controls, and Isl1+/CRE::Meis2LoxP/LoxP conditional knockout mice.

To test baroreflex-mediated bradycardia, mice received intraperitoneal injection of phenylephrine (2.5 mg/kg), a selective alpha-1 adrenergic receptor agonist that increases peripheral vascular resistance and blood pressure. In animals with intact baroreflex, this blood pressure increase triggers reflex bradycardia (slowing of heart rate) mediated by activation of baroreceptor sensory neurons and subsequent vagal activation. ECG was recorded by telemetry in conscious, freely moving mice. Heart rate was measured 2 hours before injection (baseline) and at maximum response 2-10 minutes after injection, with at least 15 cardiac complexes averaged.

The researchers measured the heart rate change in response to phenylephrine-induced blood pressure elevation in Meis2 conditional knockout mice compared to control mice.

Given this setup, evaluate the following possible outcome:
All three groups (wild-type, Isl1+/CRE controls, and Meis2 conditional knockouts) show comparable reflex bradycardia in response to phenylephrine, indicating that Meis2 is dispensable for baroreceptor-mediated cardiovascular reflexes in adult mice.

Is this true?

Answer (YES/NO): NO